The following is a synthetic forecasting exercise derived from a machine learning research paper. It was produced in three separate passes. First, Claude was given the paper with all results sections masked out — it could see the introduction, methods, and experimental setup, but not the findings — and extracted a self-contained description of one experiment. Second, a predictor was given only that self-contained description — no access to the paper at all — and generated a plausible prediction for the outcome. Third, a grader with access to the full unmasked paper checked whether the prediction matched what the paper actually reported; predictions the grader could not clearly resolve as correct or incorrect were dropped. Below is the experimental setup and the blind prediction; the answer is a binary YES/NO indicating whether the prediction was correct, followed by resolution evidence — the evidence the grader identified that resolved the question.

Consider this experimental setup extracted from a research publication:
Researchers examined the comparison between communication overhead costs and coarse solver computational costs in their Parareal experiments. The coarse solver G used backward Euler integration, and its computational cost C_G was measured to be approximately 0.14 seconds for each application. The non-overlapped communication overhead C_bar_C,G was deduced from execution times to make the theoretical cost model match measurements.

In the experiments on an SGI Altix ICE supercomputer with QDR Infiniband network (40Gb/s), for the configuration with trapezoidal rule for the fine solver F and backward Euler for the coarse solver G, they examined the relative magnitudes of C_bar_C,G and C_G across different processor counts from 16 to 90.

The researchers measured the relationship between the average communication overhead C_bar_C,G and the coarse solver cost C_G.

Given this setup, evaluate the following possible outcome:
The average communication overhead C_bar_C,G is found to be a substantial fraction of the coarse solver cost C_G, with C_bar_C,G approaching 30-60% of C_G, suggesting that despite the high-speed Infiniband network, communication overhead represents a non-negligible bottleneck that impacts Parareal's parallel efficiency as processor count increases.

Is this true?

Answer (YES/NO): NO